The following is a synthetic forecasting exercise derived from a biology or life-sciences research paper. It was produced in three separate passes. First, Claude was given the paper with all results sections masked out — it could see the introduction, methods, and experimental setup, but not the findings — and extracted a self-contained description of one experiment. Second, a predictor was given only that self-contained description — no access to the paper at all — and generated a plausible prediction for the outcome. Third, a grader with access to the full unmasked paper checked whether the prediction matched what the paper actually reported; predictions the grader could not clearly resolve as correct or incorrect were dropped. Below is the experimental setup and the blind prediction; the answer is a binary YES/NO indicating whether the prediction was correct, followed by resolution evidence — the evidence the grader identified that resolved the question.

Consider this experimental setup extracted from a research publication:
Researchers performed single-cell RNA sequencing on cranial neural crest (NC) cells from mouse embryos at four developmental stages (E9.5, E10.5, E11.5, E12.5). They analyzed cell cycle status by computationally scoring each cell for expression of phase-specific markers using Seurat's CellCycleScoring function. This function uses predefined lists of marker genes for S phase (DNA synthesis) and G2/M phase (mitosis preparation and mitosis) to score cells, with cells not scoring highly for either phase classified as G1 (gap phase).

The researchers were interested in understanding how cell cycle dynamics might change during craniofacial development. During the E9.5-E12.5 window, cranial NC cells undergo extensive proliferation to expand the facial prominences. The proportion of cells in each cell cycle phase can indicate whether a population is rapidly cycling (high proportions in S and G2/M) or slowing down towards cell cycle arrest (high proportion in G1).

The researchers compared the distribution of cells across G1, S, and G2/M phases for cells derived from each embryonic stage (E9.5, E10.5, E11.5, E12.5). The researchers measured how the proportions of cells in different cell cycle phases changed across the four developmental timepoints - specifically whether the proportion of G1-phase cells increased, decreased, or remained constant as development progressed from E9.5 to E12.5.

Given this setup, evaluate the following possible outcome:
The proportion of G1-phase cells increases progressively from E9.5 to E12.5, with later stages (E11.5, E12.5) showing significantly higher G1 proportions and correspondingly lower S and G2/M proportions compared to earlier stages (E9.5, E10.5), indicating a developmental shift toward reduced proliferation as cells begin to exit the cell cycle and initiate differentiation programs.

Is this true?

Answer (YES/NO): NO